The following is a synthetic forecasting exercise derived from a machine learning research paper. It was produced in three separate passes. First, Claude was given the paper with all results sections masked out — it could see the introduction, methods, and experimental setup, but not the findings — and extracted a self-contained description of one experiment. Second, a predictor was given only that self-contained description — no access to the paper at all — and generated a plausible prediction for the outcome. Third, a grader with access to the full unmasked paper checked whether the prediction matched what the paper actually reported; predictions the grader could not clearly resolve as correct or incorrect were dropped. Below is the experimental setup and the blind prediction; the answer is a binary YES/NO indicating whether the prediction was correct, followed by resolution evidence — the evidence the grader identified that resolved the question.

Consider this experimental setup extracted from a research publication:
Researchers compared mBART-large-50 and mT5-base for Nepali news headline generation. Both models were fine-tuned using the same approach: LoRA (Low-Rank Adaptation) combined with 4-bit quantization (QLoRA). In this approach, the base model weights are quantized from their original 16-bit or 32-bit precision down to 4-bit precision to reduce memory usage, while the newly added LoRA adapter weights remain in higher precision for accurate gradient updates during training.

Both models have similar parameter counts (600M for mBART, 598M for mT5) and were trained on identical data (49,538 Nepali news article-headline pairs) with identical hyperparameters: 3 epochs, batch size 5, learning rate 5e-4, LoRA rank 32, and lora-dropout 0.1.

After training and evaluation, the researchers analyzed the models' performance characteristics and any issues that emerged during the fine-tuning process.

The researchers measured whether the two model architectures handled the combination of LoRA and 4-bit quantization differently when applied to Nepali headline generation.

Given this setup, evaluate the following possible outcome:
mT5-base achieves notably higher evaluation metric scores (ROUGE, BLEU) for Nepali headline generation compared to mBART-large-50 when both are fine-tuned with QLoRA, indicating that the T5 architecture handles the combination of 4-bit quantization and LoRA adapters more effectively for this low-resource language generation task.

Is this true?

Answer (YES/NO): NO